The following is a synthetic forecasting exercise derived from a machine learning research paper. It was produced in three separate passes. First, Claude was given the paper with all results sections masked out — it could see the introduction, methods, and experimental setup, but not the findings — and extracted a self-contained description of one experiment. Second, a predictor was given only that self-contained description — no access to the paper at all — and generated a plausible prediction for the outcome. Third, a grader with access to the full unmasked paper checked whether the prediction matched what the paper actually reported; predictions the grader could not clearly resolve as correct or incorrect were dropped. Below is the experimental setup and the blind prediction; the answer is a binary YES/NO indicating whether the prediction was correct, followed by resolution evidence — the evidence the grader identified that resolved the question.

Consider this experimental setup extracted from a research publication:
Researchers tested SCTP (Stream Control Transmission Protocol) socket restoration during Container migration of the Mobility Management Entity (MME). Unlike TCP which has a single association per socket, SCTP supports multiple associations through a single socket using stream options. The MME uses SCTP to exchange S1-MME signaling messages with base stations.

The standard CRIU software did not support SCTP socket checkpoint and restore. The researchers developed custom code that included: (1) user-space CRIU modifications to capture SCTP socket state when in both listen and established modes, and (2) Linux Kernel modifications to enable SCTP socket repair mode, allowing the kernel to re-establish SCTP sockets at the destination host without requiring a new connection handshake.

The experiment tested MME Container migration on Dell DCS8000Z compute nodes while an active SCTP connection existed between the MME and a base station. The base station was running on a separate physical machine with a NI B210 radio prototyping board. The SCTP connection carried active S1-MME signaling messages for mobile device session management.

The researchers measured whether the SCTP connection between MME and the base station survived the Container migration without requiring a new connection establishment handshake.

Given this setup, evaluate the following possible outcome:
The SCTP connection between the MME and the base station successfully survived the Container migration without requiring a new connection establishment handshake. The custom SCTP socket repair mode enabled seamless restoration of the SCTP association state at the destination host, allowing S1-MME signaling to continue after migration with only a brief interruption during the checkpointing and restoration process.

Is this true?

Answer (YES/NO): YES